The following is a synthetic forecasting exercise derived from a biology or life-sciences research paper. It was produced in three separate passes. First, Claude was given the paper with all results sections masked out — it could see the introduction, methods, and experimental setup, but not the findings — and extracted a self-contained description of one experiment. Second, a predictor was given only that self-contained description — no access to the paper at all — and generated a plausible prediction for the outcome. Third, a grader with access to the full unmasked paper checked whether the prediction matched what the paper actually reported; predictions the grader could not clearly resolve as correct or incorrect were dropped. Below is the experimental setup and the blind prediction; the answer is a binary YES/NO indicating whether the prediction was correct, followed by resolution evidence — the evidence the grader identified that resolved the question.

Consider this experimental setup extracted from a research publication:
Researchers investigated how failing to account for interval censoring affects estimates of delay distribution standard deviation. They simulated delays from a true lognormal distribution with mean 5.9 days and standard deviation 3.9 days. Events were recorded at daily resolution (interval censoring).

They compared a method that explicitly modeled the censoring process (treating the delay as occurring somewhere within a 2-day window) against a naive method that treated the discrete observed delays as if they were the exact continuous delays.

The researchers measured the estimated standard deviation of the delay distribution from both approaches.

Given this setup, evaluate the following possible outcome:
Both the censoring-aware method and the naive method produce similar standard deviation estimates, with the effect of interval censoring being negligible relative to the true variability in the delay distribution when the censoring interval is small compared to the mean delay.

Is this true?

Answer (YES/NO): NO